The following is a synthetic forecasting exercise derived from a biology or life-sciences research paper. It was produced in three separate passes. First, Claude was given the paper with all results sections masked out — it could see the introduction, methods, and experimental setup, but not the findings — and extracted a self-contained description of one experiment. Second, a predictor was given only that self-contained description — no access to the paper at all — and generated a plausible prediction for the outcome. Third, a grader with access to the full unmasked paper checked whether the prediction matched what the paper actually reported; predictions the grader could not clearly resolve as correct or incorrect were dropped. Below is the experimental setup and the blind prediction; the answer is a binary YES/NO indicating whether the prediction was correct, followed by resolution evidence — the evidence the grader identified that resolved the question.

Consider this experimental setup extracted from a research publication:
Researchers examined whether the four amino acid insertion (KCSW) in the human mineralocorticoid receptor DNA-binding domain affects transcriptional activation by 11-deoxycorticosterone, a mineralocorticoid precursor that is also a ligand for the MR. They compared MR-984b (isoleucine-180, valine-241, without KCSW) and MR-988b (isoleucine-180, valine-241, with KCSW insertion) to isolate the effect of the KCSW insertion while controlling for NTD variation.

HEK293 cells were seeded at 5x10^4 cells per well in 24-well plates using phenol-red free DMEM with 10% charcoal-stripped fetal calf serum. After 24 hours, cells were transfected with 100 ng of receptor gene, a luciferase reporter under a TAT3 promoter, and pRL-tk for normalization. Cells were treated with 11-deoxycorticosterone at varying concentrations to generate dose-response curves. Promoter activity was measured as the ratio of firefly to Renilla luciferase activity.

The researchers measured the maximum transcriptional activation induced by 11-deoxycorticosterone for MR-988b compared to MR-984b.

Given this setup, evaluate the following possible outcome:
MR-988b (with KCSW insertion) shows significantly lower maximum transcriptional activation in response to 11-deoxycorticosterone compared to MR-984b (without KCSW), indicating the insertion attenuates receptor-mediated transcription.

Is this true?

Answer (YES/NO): NO